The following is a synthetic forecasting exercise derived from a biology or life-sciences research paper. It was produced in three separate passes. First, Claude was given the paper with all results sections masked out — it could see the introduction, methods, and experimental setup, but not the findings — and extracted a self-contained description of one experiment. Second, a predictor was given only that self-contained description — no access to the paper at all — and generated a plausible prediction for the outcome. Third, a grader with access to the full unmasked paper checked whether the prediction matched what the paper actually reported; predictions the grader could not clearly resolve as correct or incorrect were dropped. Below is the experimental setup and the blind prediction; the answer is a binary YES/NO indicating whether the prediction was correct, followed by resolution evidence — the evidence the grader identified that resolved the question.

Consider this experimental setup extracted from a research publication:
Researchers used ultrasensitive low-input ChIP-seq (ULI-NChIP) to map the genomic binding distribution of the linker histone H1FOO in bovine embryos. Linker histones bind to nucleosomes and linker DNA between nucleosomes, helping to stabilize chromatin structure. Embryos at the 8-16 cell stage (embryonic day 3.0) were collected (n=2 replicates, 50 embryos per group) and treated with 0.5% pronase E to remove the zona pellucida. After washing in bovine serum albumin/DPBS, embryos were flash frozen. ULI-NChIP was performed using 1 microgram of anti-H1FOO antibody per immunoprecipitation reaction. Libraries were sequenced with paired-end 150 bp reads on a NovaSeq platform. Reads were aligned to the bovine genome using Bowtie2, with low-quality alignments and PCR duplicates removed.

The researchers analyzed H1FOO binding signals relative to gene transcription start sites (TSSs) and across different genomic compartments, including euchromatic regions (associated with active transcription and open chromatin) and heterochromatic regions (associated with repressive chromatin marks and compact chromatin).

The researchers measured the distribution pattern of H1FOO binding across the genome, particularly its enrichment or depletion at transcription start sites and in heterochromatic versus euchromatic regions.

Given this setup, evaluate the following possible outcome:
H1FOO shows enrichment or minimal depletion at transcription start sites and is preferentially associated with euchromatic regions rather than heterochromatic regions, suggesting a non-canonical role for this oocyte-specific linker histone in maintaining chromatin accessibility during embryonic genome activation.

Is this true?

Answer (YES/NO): YES